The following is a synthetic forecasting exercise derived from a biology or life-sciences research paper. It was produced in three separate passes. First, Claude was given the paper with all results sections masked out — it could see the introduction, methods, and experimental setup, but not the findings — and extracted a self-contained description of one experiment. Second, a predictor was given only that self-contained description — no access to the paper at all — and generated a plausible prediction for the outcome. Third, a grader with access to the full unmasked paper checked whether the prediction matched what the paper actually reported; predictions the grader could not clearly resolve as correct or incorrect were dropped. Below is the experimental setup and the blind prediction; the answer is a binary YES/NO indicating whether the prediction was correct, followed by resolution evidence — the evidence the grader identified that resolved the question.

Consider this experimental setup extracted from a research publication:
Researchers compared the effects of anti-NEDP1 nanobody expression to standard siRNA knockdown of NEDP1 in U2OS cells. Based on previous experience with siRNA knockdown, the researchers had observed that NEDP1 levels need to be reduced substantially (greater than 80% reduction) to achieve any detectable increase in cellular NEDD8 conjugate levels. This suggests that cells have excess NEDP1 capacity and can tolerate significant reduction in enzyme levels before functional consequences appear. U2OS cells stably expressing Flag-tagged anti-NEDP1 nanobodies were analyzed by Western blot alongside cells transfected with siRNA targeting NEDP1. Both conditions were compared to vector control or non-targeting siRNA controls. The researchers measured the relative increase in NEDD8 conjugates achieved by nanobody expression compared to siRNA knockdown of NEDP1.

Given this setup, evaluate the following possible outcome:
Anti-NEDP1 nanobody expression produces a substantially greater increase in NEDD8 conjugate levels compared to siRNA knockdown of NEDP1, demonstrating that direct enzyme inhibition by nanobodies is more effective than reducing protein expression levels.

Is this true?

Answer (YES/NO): YES